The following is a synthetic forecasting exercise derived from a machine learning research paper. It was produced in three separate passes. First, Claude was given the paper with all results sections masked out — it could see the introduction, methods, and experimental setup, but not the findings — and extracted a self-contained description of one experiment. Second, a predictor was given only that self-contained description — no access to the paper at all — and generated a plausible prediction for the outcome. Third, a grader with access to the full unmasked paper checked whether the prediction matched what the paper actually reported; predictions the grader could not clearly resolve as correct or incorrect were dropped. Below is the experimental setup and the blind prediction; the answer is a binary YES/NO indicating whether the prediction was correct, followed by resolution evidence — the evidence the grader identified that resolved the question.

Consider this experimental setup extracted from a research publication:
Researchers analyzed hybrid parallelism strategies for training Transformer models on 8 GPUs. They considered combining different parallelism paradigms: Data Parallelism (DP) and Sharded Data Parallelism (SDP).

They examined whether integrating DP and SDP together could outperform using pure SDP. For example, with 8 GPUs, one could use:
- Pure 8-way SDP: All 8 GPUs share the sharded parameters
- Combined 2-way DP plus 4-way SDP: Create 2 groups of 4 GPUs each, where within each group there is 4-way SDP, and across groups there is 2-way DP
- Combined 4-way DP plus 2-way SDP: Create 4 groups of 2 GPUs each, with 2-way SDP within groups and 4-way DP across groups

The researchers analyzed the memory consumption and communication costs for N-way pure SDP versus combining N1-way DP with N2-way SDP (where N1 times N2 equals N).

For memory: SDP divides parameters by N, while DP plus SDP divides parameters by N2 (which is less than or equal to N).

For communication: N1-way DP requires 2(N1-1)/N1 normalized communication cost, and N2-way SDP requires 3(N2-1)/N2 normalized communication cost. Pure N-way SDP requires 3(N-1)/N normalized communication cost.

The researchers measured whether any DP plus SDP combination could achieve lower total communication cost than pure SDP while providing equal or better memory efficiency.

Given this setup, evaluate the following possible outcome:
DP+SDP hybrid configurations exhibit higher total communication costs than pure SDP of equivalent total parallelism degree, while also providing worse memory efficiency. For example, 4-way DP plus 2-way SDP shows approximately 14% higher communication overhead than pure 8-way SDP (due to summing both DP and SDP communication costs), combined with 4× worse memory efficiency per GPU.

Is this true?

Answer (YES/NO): YES